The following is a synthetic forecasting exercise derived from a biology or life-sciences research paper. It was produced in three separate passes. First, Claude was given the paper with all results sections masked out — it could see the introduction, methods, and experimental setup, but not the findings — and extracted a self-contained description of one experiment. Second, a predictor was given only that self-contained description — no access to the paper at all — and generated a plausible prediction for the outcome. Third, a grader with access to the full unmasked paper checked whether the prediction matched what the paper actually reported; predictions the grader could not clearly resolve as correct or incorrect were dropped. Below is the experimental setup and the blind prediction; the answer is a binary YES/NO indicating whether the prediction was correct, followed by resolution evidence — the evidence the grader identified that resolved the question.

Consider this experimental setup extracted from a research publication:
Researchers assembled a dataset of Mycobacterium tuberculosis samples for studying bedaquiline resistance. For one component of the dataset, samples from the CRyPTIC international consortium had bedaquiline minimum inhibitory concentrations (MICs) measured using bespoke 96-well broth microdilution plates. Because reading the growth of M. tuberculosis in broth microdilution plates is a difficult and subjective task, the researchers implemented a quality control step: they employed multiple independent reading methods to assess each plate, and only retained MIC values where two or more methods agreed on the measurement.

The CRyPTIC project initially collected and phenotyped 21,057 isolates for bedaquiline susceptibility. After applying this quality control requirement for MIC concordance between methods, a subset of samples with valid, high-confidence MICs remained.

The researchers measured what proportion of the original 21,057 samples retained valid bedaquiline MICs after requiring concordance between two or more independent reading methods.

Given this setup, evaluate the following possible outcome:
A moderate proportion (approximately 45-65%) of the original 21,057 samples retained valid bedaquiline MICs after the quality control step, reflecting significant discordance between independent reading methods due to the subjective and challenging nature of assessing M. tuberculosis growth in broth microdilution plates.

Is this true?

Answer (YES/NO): NO